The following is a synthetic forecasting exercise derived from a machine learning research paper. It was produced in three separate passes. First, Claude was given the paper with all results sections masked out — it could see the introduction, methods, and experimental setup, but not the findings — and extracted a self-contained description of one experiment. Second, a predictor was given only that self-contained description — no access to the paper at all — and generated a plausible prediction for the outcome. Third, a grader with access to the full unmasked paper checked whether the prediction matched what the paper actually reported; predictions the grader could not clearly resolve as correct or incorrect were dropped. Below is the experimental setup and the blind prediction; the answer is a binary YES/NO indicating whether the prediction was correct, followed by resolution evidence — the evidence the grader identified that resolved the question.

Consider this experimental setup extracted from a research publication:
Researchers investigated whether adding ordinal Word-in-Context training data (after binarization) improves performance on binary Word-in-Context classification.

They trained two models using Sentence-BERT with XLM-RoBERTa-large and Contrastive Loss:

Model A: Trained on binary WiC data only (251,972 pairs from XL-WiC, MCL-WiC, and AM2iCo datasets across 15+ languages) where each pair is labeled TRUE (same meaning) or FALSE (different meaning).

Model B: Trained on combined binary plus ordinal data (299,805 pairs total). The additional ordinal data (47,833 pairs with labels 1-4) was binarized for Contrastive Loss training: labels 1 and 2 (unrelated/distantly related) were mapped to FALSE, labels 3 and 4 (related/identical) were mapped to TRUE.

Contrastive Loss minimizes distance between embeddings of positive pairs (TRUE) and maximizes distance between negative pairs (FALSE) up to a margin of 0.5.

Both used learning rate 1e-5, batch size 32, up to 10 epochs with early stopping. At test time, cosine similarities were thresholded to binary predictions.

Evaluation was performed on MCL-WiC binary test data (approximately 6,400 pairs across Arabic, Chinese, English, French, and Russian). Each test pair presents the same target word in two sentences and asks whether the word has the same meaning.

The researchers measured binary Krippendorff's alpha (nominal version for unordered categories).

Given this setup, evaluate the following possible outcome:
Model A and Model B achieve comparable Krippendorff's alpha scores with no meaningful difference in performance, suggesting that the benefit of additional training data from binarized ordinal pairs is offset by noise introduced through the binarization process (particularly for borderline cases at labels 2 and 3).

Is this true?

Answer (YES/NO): YES